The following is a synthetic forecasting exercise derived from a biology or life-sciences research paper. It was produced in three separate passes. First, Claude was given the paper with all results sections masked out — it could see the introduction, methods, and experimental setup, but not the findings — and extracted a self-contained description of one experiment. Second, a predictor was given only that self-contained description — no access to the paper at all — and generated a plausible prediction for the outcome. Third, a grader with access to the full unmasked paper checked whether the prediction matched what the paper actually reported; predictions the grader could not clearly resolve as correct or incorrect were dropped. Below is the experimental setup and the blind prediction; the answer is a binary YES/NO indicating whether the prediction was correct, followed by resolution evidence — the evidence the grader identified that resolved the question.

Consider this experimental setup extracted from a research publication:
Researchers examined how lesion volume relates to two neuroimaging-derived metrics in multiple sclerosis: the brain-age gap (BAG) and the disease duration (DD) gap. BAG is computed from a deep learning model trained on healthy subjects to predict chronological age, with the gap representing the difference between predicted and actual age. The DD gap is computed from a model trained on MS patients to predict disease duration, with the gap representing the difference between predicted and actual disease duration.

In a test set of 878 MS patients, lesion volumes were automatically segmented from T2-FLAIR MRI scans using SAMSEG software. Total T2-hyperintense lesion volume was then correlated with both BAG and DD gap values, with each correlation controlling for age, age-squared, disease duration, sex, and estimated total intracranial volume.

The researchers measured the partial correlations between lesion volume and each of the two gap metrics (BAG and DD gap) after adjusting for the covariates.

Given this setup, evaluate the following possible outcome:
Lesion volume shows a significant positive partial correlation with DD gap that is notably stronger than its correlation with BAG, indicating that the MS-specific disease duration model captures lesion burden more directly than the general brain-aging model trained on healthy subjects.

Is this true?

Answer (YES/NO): NO